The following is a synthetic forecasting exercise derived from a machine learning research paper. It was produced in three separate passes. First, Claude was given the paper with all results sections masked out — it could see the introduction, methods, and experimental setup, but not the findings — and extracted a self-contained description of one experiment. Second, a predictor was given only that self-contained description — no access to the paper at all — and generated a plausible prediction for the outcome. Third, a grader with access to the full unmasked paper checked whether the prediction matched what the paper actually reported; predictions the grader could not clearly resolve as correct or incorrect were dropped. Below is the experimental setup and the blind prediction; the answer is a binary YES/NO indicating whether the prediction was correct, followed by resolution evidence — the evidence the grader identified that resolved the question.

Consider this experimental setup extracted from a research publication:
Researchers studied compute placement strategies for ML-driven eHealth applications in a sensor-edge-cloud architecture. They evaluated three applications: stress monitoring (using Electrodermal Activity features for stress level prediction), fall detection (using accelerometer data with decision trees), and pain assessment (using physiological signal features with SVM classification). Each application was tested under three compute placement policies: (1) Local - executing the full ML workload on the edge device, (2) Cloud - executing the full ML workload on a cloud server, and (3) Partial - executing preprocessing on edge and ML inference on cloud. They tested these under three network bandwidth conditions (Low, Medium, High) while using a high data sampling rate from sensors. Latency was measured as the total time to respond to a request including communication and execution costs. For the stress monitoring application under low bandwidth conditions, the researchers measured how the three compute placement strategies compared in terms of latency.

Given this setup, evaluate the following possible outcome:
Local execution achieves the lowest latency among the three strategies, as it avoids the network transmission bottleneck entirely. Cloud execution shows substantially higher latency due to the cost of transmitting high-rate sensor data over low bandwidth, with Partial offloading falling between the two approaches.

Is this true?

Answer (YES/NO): NO